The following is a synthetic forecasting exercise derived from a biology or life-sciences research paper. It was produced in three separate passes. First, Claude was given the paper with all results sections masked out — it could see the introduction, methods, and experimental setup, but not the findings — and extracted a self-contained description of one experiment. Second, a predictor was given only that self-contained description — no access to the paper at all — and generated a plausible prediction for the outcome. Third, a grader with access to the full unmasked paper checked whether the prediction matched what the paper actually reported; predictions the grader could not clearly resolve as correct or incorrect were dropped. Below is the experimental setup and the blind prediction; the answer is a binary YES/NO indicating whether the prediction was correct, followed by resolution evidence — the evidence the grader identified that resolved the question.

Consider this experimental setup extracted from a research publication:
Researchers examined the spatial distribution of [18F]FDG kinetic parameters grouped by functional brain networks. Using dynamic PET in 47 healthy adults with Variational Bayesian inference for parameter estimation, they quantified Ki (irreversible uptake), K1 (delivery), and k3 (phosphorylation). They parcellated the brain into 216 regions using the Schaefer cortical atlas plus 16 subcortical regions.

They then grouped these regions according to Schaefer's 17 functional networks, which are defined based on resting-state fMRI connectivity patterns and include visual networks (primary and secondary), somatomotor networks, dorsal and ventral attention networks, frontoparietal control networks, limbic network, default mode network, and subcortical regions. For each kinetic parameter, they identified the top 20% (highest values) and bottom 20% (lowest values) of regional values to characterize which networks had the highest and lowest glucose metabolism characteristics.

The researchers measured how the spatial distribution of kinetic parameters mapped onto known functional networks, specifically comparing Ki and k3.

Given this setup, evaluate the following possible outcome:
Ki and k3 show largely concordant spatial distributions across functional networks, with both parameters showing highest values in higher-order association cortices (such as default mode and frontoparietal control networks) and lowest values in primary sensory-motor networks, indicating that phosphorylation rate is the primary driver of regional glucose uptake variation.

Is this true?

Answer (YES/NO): NO